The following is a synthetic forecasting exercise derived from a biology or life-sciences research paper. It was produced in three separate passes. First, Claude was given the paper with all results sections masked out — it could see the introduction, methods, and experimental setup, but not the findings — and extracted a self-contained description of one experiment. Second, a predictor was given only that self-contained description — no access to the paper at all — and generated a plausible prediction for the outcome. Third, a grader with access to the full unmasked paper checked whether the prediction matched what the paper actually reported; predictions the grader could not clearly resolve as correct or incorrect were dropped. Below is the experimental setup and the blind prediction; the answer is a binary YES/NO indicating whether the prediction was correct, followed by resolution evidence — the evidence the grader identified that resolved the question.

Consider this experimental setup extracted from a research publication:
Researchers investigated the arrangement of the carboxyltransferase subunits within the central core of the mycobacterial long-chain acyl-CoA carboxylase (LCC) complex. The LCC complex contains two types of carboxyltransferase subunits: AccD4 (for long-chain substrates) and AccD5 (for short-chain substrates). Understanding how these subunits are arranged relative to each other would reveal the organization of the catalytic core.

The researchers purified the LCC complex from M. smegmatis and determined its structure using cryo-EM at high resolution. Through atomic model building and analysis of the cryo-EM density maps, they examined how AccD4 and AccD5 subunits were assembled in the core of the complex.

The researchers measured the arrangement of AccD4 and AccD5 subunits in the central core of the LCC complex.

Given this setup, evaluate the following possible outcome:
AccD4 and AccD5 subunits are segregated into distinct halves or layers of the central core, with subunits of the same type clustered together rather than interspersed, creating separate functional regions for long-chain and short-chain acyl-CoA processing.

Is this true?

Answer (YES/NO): NO